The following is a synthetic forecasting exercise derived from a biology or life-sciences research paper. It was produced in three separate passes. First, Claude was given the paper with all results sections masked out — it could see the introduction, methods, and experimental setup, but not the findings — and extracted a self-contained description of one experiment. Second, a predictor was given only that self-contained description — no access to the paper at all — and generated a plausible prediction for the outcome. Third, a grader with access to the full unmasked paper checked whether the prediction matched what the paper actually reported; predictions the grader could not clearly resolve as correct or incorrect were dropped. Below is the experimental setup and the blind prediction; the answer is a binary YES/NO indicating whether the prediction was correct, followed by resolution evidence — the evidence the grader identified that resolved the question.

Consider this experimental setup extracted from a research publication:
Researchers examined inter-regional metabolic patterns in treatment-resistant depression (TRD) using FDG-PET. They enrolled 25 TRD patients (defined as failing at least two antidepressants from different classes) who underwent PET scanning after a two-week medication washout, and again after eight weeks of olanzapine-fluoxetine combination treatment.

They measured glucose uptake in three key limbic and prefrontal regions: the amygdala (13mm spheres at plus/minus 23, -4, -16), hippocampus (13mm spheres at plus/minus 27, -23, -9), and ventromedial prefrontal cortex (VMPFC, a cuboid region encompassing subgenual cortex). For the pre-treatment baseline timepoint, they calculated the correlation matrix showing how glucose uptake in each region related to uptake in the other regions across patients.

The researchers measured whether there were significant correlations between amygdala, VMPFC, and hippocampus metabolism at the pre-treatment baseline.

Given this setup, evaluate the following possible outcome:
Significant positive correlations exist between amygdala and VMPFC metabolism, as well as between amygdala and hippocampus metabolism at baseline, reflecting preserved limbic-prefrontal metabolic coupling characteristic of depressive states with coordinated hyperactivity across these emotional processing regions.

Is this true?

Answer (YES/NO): NO